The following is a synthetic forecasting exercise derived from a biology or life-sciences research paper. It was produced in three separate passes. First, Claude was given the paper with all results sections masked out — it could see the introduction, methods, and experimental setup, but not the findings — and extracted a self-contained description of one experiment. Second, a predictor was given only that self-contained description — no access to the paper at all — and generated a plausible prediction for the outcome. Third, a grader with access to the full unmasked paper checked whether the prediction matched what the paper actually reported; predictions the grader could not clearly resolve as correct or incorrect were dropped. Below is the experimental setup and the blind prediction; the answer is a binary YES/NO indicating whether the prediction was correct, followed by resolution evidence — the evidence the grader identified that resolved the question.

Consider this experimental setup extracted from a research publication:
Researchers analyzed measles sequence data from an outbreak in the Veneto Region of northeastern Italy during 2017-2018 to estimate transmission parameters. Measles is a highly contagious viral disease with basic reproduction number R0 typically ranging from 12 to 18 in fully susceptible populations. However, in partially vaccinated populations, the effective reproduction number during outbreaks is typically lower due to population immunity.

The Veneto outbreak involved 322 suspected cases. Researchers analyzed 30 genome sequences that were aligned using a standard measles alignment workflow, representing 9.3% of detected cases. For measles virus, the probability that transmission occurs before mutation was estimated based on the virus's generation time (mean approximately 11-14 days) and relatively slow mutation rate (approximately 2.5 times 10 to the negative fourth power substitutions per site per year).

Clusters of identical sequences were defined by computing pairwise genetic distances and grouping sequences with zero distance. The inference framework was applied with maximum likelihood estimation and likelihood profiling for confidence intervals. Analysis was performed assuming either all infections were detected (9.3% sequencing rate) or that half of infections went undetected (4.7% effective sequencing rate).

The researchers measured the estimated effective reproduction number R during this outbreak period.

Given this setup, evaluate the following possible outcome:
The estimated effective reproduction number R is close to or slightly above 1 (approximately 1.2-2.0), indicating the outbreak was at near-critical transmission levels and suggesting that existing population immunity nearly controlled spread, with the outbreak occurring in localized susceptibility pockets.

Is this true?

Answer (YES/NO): NO